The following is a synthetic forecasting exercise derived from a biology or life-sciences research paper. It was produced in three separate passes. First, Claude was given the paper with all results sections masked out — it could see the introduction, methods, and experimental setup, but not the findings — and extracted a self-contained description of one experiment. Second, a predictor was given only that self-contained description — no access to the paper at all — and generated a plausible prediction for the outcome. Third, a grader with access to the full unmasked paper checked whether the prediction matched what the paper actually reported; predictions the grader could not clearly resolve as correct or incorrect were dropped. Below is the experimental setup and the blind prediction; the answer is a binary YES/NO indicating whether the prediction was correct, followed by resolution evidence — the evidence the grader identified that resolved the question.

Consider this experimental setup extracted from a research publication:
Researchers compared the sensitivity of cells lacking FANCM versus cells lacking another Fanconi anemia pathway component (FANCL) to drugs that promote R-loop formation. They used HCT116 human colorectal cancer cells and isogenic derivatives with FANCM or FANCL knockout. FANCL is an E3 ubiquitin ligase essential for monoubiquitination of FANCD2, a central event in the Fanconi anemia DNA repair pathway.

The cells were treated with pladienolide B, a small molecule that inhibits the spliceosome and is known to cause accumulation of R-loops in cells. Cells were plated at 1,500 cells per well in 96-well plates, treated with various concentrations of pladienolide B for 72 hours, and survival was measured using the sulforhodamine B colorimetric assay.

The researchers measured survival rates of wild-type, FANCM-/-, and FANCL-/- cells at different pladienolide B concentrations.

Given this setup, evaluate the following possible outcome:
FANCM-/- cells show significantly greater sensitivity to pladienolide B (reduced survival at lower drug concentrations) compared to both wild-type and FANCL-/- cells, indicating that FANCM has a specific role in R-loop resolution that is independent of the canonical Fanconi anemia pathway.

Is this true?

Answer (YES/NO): YES